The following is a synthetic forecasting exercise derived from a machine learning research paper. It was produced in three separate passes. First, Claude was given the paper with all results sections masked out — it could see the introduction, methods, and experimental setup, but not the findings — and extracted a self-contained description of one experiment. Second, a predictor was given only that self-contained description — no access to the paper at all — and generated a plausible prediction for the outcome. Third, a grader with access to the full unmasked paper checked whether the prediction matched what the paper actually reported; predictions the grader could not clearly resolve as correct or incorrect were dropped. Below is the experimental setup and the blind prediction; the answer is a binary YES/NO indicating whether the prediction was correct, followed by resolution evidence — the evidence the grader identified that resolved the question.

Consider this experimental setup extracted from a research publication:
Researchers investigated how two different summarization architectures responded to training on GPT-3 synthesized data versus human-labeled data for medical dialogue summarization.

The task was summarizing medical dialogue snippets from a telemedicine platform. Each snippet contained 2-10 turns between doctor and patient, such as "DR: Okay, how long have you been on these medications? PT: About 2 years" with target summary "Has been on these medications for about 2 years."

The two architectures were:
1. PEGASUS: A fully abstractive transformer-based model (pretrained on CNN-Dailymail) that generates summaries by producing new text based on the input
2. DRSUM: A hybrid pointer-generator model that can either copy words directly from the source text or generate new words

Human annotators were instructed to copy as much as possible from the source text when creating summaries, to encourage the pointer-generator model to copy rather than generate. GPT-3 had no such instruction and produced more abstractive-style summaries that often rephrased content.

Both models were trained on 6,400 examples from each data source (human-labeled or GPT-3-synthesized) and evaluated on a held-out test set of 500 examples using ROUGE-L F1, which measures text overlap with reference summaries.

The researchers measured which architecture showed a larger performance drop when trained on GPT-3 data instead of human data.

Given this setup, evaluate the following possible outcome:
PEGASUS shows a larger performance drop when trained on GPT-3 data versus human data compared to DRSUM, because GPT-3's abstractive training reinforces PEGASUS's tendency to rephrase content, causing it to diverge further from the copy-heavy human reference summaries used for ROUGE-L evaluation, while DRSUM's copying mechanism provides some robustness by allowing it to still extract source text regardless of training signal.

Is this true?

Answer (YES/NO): NO